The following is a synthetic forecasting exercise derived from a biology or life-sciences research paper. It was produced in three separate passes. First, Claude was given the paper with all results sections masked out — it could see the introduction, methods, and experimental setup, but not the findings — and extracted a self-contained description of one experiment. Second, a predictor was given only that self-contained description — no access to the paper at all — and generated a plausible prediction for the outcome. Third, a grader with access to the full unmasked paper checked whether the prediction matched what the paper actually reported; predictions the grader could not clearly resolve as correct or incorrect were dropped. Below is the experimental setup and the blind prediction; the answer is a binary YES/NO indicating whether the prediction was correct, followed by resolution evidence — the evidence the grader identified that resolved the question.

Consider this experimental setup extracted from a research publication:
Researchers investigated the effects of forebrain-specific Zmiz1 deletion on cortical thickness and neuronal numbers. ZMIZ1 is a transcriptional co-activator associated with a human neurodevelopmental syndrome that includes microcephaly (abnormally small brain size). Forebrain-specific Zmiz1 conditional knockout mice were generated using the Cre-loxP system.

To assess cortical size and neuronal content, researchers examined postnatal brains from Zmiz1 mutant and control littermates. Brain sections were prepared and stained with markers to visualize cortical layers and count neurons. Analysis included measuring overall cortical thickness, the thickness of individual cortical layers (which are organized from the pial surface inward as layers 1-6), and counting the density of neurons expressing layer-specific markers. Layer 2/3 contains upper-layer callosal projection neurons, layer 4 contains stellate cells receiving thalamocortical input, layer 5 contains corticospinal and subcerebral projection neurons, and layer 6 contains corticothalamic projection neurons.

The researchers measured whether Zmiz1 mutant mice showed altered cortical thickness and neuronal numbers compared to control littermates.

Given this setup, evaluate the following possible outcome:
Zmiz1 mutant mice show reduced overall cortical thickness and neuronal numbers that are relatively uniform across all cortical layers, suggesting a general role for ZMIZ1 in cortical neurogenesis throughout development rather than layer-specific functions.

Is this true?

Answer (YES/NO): NO